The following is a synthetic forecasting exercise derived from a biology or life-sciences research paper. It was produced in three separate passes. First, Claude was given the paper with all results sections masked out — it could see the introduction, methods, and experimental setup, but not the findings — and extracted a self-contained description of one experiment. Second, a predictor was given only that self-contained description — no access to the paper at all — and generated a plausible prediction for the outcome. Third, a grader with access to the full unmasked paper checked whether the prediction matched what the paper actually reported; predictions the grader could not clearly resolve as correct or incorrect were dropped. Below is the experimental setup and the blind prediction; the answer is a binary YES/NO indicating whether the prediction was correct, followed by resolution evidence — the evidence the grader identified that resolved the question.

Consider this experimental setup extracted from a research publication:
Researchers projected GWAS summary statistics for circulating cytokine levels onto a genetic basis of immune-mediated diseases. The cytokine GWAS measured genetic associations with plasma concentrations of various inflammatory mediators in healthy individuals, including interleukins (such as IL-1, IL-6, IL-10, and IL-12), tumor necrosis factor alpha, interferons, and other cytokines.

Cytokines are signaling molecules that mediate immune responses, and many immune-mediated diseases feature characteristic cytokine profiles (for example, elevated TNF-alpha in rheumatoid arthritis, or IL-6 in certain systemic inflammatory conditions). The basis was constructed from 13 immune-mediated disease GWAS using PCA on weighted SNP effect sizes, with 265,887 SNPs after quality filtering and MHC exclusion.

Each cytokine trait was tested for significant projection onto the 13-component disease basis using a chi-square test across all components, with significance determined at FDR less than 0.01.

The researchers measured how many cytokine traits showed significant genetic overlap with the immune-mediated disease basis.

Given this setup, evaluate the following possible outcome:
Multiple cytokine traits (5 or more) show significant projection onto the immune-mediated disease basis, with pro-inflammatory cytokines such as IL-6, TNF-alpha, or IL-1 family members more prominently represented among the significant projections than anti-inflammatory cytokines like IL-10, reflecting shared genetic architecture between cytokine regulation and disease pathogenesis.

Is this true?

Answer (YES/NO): NO